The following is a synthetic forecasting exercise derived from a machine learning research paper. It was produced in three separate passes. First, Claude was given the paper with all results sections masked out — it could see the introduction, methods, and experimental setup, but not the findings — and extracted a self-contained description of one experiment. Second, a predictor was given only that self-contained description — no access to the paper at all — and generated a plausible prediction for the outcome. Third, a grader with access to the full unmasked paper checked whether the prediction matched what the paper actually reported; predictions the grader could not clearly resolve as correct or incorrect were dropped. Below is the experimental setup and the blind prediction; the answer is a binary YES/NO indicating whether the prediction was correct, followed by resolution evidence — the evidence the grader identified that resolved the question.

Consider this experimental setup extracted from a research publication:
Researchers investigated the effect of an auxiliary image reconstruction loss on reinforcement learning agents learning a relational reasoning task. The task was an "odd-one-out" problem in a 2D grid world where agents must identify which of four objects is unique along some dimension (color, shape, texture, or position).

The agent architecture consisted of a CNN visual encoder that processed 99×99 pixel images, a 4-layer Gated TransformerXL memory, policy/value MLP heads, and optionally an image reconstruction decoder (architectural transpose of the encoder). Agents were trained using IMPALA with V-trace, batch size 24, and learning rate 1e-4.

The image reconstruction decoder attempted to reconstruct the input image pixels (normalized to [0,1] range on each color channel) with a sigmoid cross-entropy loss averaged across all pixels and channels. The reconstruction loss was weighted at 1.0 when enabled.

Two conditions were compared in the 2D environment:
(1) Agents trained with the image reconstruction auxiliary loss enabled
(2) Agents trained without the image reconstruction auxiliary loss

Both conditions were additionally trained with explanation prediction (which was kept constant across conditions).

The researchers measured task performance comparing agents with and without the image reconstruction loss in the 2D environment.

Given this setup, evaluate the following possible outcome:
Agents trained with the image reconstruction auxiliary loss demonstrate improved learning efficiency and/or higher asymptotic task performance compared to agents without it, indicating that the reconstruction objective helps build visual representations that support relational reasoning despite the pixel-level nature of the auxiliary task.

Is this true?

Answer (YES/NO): NO